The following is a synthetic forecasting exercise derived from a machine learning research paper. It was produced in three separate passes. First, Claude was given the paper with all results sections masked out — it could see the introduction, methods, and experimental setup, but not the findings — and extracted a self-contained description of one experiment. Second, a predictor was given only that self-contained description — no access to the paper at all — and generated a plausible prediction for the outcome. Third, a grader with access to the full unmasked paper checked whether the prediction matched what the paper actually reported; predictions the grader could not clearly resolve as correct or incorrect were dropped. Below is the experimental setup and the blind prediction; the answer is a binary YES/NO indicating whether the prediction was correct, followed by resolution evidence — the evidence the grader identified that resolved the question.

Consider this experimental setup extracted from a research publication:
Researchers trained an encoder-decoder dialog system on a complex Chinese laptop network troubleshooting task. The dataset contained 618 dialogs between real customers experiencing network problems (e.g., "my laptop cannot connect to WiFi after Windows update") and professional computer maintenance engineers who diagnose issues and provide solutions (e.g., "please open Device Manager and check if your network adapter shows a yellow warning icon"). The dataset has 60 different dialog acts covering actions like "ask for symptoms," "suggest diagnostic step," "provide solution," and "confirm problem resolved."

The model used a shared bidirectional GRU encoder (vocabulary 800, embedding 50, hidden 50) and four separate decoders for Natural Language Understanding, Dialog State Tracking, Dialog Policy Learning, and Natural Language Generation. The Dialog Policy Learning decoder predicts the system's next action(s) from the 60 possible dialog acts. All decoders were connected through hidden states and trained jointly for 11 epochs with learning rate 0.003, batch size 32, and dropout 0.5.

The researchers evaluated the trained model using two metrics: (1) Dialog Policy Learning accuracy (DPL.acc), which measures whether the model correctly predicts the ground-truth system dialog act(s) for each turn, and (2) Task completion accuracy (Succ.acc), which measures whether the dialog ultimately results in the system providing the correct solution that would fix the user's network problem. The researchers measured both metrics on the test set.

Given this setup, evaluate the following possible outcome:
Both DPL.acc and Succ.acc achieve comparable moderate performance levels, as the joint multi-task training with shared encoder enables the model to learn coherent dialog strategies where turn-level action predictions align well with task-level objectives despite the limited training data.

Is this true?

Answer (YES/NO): NO